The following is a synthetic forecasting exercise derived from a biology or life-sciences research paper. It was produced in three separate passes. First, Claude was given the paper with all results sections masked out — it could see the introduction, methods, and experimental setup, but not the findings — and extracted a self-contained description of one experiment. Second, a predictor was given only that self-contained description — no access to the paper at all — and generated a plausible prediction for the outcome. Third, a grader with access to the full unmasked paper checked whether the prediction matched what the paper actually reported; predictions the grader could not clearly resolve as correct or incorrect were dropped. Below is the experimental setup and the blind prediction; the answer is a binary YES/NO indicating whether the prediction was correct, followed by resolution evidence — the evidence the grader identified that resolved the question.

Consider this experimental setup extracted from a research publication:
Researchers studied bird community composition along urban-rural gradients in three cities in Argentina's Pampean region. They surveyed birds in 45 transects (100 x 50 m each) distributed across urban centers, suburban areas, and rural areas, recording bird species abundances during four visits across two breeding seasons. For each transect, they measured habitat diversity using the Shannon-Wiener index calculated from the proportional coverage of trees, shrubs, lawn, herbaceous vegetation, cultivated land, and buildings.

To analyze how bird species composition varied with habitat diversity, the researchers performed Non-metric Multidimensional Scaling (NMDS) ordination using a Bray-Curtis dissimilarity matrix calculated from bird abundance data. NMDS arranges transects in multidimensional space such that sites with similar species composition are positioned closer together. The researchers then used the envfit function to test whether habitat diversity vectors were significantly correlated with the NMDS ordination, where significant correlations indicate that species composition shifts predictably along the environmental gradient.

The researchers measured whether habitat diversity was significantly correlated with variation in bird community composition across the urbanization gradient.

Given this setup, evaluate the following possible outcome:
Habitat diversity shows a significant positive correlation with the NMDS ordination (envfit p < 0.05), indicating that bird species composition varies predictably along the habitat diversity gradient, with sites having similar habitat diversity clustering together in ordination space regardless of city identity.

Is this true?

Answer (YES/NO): YES